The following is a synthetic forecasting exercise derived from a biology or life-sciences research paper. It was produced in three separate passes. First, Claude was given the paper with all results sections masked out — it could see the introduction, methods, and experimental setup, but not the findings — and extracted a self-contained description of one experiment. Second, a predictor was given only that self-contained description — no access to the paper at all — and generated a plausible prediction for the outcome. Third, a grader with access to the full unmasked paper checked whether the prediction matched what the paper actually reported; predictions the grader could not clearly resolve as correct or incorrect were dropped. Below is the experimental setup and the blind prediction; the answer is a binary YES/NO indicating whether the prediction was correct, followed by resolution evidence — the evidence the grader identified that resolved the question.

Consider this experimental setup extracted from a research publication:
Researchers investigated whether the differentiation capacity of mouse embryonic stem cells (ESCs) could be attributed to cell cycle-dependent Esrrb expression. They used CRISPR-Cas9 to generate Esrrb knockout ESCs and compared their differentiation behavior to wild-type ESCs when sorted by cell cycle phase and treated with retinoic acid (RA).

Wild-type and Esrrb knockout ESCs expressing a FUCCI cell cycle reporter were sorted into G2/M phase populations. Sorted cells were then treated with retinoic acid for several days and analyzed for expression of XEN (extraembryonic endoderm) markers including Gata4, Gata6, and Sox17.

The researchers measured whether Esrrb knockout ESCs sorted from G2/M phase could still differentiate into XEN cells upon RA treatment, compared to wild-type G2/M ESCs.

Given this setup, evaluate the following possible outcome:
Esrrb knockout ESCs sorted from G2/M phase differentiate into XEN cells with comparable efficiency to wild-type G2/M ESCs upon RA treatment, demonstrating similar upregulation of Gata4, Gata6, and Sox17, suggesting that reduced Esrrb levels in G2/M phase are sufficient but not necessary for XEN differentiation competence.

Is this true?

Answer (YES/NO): NO